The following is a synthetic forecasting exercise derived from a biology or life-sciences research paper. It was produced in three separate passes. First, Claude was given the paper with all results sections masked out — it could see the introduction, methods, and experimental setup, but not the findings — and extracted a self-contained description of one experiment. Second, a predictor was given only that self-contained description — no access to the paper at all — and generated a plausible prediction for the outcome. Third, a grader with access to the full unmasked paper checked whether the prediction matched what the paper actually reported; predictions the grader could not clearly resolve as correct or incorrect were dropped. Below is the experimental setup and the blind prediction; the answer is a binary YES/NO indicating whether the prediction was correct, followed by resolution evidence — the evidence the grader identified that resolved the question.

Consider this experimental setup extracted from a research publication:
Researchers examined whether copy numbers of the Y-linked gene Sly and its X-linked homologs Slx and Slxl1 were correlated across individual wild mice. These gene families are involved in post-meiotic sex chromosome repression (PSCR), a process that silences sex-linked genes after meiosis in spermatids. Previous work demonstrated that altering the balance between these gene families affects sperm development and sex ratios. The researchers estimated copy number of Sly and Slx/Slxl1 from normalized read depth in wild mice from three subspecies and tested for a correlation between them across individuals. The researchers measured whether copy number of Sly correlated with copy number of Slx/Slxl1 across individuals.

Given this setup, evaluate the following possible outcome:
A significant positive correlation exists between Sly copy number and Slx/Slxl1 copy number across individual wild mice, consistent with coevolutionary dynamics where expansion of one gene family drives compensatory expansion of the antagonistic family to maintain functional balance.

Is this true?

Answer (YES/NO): YES